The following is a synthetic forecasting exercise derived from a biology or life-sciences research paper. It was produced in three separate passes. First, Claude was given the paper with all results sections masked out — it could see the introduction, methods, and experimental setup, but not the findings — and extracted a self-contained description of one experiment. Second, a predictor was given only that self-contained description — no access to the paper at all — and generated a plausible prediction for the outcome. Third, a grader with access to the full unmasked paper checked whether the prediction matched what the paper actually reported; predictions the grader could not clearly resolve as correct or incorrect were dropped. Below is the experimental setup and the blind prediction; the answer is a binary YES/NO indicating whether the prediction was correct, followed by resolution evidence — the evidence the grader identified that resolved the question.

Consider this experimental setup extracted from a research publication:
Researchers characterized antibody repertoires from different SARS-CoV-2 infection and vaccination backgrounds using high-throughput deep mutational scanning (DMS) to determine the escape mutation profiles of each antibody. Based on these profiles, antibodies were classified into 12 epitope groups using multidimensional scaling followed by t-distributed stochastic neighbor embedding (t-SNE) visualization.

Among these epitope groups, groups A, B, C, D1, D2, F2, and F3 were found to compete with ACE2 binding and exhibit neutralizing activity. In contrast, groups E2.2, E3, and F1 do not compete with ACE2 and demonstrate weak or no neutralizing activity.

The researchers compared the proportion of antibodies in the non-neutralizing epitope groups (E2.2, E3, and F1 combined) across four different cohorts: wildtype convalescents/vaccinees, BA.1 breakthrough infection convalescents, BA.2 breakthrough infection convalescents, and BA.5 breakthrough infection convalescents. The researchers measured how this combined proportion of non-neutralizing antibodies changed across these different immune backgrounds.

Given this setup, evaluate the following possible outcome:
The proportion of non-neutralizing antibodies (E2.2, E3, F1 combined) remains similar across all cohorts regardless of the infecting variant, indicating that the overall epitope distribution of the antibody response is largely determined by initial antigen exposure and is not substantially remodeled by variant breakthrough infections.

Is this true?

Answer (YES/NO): NO